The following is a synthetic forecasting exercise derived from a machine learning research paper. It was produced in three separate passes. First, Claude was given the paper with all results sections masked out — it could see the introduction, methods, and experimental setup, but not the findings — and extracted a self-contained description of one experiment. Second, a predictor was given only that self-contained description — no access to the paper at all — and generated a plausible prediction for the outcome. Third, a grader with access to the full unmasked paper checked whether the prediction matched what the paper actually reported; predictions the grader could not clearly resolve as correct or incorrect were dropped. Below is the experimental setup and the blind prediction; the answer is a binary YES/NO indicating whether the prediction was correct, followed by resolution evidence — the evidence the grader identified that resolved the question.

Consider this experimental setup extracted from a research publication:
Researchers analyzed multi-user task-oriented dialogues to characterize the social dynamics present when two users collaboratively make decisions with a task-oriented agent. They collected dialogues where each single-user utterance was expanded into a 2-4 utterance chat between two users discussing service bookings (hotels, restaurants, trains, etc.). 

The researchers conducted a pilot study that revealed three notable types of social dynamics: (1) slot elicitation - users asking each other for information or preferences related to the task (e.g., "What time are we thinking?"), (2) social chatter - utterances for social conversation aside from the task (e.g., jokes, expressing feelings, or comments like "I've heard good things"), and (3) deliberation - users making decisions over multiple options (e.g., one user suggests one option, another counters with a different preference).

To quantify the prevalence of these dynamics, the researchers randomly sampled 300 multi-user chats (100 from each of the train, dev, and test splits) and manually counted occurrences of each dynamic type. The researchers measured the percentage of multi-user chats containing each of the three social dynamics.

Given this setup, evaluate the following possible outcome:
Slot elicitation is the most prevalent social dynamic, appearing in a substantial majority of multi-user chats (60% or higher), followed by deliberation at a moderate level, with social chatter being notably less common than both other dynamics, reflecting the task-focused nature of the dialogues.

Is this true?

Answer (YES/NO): NO